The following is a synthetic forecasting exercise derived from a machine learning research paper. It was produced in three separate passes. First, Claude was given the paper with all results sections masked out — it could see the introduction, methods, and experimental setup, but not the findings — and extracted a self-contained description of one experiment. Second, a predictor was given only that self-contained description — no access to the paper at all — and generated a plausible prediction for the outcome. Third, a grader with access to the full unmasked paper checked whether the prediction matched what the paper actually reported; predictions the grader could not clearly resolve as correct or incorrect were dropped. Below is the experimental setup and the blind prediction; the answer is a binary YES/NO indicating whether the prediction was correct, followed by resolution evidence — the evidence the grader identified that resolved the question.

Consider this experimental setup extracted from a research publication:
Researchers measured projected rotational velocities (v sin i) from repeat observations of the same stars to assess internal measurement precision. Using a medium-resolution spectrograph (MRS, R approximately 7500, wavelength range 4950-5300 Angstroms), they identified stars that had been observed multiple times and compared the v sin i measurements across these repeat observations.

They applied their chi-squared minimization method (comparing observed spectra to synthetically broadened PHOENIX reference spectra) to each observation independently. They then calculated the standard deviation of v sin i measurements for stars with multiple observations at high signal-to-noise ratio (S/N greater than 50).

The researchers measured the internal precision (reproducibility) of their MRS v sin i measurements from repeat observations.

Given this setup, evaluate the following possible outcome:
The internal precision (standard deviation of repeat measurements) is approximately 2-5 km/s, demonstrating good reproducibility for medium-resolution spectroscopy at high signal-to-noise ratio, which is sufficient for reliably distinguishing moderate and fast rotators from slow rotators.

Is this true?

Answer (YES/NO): YES